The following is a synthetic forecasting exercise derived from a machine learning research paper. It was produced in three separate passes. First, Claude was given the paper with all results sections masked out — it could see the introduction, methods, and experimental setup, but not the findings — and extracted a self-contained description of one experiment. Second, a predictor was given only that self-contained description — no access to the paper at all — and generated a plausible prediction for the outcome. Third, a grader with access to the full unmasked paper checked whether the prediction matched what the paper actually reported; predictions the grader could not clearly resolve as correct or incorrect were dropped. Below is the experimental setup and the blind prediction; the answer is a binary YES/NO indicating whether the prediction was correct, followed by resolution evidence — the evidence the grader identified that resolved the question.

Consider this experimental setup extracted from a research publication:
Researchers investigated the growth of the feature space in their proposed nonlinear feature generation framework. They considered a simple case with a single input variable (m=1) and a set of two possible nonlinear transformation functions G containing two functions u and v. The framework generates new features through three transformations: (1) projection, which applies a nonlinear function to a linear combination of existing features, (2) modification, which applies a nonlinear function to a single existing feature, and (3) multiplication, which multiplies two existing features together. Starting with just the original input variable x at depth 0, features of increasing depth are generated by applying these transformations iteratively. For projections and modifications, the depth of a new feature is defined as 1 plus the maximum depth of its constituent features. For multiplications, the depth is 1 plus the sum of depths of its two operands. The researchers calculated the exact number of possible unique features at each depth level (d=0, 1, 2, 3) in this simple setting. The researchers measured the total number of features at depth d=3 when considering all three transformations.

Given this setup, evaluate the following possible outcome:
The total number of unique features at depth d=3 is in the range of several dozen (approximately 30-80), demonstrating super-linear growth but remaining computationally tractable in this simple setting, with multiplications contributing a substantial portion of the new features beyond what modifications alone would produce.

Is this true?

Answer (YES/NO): NO